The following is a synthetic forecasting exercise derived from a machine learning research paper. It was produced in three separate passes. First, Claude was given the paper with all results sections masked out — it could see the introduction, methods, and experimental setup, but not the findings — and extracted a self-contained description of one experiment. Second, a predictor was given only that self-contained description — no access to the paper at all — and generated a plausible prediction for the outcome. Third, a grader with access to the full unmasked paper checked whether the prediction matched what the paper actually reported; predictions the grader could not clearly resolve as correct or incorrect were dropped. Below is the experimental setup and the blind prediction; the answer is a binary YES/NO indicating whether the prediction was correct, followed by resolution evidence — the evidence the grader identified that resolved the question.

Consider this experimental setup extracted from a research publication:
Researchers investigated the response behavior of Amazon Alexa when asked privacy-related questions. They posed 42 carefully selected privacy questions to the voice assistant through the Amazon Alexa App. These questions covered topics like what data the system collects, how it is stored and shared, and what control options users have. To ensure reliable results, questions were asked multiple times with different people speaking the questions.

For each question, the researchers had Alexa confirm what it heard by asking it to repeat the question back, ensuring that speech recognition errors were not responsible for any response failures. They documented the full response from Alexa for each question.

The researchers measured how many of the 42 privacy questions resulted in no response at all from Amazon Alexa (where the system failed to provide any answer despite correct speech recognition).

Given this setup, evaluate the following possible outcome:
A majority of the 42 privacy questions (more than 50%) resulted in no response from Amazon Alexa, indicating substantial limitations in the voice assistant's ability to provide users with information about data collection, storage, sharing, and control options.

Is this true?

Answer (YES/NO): NO